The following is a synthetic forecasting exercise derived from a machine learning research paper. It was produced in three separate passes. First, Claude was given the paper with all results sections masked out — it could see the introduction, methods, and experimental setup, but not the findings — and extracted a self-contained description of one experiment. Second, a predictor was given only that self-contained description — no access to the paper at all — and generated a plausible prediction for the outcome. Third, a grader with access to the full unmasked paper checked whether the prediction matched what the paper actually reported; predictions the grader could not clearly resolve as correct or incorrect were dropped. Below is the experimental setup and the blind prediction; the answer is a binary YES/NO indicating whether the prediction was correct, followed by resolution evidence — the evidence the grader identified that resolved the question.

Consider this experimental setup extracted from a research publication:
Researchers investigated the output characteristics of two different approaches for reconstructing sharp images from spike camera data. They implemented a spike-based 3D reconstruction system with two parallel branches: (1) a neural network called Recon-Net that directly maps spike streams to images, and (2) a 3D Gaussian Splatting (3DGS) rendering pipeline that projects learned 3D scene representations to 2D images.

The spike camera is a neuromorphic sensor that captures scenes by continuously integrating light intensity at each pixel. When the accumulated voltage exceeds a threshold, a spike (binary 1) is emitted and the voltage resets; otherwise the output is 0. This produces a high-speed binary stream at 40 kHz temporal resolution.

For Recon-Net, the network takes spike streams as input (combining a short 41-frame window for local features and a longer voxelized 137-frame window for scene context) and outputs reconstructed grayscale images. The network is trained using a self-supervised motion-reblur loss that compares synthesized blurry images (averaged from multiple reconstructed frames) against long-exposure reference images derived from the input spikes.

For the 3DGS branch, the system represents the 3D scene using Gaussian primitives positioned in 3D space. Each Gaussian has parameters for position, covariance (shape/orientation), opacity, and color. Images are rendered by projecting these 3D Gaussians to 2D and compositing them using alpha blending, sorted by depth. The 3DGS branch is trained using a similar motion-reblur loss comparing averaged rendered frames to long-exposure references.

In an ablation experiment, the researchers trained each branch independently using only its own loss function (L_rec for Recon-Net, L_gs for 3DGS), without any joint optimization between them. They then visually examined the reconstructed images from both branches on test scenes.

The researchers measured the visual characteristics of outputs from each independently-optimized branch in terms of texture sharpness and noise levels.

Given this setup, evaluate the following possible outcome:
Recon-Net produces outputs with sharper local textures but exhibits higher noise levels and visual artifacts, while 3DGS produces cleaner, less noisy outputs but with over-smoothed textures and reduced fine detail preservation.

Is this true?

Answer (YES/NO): YES